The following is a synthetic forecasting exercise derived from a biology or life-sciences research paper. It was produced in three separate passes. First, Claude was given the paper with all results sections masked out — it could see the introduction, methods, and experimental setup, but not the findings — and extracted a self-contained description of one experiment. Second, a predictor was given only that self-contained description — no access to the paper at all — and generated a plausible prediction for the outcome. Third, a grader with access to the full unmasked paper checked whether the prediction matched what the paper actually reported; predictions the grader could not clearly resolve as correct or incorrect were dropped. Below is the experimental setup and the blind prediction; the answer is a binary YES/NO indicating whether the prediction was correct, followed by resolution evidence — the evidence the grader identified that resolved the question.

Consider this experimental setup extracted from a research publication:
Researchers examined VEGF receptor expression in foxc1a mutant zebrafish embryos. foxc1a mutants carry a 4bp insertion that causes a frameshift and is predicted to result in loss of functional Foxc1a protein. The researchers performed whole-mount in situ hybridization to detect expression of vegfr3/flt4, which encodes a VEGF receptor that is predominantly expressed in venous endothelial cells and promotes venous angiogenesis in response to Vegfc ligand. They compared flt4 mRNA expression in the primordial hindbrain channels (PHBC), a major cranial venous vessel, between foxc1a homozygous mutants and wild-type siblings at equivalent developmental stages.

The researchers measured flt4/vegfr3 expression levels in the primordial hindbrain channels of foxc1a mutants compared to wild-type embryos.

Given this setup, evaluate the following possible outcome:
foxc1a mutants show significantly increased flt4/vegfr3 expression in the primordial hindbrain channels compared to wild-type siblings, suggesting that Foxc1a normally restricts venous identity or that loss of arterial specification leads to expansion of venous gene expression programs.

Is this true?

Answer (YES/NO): NO